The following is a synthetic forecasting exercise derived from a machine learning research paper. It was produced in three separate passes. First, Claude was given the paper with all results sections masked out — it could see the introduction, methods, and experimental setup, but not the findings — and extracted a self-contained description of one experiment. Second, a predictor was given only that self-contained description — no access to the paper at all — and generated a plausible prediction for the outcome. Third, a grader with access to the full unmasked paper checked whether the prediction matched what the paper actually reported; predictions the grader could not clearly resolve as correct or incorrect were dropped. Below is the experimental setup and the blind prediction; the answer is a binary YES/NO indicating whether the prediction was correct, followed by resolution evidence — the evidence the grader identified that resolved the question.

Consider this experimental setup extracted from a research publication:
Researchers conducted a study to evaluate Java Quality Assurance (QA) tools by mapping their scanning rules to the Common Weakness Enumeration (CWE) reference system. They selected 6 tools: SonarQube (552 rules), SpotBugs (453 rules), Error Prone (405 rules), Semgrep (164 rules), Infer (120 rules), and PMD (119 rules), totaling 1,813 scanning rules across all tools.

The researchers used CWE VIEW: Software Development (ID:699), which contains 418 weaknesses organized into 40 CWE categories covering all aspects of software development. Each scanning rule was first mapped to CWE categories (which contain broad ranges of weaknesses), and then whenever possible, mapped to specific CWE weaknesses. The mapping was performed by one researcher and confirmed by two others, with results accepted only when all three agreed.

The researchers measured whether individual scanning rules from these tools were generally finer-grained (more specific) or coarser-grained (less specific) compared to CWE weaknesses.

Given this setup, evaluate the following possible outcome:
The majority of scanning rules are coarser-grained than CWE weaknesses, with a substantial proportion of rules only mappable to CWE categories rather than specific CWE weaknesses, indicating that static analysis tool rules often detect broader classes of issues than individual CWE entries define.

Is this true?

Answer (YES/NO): NO